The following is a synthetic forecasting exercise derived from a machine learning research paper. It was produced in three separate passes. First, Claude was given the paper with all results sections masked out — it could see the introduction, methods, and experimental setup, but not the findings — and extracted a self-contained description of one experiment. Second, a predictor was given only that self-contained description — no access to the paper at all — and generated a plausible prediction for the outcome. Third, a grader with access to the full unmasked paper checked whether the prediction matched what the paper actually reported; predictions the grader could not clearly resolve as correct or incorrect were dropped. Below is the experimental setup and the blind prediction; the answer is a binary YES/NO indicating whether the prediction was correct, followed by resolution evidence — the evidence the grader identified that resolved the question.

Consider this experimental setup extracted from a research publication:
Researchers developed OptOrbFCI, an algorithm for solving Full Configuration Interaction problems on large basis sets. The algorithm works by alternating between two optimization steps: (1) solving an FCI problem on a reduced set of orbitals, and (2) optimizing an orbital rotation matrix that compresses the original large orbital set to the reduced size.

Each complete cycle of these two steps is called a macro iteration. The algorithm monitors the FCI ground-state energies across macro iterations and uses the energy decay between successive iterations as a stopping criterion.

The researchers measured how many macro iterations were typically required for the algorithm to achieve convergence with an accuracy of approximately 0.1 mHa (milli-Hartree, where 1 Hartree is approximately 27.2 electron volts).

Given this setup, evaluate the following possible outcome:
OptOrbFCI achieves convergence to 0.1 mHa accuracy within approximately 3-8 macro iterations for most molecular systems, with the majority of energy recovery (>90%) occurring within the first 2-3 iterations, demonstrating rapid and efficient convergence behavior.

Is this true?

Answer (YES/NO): NO